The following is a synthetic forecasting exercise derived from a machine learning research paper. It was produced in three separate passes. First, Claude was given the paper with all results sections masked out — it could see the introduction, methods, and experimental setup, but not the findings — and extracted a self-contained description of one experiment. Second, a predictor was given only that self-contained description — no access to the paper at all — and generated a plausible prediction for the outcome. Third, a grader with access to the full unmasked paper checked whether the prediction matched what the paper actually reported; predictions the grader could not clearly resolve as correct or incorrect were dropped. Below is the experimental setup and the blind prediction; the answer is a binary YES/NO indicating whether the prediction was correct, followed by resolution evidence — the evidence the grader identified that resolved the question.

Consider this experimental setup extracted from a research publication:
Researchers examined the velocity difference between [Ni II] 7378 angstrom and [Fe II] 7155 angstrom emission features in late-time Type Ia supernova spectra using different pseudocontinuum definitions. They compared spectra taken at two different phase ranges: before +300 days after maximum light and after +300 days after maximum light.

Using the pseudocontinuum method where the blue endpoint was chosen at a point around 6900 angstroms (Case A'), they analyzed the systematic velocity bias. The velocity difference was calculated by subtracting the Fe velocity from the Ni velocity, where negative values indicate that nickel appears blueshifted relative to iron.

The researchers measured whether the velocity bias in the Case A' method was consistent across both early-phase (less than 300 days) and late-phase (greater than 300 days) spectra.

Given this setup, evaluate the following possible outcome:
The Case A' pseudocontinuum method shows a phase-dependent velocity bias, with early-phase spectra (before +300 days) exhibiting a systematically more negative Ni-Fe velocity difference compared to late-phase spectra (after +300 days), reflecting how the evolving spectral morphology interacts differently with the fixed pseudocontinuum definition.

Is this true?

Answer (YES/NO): YES